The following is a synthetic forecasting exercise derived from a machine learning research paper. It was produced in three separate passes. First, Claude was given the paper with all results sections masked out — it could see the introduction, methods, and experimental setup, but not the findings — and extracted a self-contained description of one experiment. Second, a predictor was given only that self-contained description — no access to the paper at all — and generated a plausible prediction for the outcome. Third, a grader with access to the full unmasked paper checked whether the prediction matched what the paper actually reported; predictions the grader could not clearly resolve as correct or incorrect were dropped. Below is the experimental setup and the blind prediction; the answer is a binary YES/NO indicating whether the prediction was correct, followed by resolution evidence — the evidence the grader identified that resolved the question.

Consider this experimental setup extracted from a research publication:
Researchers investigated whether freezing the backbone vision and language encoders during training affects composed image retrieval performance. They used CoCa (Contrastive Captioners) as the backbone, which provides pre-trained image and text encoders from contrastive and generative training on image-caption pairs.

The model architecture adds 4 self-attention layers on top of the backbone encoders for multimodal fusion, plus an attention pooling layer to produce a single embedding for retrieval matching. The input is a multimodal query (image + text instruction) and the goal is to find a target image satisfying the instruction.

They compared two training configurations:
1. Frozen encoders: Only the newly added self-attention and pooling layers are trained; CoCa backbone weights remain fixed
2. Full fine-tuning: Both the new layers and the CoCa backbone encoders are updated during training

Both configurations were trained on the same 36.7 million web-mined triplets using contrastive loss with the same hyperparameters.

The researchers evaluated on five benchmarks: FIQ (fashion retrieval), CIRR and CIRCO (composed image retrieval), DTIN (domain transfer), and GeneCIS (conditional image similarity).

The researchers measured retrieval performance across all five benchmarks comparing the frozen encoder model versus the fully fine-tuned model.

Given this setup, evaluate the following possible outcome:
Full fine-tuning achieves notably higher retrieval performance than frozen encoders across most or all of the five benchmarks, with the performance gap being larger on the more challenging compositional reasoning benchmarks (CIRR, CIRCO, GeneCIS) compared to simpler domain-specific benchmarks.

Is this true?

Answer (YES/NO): YES